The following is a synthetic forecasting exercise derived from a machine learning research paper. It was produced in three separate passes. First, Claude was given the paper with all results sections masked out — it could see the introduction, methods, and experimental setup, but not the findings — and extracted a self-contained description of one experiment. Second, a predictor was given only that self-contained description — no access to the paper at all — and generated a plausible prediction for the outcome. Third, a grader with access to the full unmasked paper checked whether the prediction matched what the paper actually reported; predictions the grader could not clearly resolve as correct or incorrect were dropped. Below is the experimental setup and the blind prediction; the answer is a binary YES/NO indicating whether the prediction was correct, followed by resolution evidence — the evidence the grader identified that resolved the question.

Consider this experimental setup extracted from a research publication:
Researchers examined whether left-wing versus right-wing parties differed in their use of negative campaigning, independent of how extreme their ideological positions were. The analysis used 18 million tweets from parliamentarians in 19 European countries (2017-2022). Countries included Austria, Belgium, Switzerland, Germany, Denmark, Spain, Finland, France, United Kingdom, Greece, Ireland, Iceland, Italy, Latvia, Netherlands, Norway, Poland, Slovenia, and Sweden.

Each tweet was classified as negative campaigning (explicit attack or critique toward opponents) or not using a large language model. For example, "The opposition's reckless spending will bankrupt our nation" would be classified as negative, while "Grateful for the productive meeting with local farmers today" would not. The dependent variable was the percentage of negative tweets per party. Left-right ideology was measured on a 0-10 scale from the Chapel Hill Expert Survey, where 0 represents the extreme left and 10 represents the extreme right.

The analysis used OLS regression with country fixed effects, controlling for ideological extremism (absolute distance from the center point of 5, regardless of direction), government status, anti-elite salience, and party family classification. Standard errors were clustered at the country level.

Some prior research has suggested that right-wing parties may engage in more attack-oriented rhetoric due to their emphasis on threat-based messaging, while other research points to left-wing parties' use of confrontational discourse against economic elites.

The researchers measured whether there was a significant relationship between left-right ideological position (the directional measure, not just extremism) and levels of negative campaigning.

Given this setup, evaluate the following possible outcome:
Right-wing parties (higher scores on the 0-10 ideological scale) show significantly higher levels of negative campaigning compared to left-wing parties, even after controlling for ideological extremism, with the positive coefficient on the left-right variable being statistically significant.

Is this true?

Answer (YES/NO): NO